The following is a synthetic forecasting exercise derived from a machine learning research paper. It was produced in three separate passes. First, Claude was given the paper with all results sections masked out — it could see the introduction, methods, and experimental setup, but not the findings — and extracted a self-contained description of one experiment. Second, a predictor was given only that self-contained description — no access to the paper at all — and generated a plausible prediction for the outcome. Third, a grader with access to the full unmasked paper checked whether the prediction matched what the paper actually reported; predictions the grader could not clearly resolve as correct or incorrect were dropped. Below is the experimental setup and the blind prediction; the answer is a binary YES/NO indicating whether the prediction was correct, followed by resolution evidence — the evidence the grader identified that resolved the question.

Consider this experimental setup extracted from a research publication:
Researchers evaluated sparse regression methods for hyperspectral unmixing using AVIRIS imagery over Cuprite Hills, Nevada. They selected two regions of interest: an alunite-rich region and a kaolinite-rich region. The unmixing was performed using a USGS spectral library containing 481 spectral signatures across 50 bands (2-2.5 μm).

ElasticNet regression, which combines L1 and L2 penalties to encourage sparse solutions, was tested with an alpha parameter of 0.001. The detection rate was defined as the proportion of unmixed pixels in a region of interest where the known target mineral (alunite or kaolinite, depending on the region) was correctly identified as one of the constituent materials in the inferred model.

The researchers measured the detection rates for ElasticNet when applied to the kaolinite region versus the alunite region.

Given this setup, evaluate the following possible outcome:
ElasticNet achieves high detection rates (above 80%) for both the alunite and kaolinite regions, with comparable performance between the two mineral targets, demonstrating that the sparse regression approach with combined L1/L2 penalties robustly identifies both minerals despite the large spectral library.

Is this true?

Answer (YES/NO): YES